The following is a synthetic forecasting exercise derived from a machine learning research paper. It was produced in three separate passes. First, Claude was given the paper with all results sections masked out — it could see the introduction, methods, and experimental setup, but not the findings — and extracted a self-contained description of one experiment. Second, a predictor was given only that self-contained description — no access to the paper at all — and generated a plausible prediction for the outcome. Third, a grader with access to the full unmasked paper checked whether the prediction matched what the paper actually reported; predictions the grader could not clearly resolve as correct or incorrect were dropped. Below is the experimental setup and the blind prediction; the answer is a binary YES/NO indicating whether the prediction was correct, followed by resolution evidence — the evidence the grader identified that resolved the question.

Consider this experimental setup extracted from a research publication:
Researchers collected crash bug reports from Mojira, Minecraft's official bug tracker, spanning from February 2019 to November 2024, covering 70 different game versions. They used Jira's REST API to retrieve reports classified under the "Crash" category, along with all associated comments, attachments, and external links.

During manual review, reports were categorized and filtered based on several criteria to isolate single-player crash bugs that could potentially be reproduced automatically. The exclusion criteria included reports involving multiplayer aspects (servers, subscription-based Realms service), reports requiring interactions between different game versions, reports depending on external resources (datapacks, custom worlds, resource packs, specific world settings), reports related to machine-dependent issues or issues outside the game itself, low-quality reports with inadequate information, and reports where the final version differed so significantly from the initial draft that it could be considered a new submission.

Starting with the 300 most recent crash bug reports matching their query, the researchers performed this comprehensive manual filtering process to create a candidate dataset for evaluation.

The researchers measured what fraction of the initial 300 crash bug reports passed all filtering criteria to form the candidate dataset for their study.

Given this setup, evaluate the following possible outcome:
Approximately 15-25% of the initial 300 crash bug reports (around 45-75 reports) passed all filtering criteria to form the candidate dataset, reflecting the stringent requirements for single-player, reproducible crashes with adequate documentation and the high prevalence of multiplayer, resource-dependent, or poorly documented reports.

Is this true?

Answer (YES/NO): NO